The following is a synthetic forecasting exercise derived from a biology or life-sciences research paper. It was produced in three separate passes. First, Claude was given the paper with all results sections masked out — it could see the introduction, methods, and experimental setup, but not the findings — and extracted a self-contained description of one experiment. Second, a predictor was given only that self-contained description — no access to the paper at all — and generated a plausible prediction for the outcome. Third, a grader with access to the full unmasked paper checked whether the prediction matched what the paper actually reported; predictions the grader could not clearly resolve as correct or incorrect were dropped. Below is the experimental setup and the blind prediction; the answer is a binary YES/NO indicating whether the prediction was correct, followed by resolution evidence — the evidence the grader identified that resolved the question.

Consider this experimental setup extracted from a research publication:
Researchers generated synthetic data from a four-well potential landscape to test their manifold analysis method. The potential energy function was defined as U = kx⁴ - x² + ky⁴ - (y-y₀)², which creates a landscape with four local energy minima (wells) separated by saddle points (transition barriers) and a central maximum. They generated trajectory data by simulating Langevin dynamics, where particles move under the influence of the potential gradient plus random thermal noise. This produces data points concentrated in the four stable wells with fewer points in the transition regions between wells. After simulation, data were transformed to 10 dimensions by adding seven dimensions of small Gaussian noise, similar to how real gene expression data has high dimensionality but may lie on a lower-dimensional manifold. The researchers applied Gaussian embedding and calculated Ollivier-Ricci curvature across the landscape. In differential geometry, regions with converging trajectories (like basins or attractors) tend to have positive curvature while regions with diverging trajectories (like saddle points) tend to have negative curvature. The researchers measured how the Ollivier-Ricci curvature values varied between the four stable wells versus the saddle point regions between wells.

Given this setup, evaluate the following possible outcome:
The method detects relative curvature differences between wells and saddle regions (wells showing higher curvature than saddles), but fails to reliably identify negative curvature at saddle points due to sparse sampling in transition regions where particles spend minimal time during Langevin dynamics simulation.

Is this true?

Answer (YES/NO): NO